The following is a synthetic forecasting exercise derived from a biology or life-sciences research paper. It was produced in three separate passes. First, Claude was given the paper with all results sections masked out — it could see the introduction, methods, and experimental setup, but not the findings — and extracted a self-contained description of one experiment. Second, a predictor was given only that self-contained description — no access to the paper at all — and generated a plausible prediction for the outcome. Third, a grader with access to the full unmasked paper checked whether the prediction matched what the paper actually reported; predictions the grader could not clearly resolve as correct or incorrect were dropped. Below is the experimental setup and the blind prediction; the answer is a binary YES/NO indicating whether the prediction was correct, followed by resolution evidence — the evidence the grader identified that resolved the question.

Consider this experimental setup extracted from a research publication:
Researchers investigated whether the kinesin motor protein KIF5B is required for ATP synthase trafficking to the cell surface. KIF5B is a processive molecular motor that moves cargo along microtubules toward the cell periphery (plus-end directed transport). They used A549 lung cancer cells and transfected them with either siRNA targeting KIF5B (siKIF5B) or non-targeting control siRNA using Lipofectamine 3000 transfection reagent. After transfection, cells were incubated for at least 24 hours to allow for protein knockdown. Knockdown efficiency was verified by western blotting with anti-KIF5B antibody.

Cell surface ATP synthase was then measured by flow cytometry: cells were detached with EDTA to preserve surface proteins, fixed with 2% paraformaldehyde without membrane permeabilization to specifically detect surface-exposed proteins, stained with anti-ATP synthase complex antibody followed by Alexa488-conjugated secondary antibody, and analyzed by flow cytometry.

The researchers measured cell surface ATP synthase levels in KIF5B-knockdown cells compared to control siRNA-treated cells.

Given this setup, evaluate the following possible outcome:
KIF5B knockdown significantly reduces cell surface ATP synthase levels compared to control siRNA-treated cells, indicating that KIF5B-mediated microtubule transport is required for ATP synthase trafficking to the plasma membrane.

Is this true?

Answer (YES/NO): YES